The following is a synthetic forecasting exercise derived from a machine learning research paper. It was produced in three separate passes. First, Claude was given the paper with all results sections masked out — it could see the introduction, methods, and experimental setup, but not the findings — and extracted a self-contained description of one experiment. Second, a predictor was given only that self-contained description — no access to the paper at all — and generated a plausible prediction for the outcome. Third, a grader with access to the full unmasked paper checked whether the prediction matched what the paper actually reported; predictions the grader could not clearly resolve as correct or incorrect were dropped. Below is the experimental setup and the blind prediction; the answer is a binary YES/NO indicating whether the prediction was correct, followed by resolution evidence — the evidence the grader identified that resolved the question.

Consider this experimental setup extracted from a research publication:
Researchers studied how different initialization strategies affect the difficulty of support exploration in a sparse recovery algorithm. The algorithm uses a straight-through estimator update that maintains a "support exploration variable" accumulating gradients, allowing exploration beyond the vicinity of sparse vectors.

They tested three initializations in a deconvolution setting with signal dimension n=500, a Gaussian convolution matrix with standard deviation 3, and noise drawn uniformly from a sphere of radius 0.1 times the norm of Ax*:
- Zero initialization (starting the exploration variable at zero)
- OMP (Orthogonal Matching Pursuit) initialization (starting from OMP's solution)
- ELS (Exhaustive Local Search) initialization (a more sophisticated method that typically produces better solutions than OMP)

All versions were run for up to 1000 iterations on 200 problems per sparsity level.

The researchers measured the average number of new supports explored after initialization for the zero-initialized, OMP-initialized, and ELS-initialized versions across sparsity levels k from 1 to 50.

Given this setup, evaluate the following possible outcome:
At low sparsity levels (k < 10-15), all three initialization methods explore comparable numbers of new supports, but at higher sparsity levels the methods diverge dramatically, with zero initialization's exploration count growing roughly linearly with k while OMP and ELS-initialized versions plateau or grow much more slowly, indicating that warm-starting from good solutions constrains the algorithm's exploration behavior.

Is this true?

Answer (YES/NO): NO